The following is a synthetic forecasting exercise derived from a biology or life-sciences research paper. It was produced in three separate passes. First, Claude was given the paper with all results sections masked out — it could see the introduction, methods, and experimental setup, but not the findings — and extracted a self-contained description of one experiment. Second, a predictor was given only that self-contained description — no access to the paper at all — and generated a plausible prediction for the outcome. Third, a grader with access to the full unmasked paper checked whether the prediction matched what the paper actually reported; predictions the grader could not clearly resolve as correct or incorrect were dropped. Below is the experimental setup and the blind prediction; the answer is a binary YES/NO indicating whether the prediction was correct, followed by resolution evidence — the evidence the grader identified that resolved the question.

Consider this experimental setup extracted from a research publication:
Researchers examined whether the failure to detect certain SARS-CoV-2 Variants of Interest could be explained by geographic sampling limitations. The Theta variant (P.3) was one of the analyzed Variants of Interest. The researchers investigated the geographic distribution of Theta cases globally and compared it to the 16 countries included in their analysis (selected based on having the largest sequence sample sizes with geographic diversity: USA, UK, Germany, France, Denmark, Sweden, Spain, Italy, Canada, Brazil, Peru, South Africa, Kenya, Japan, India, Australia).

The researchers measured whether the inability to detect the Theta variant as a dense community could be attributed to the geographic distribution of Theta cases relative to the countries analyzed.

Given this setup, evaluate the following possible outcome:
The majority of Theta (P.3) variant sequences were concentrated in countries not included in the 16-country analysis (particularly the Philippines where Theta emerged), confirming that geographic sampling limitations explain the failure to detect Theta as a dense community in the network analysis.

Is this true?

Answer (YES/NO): YES